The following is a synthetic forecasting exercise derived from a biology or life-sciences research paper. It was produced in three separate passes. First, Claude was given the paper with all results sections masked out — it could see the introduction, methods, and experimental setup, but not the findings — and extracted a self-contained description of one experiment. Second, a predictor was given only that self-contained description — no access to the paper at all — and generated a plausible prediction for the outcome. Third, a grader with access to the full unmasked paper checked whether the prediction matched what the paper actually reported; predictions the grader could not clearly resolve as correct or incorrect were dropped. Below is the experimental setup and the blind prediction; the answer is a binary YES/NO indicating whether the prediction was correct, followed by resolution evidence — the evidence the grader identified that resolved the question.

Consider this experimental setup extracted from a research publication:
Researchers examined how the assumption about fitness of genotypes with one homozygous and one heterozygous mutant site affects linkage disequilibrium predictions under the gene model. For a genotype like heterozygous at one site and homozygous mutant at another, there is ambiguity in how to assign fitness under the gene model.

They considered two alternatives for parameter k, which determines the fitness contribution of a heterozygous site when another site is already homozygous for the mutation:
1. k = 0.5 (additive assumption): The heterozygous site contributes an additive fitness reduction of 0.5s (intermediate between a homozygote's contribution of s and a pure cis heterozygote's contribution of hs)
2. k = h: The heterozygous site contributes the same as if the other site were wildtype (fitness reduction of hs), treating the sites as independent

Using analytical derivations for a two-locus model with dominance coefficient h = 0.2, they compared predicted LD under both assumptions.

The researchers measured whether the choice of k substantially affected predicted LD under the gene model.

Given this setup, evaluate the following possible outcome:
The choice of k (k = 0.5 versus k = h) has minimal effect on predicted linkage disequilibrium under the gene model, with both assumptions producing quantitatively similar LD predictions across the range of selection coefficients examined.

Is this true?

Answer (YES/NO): NO